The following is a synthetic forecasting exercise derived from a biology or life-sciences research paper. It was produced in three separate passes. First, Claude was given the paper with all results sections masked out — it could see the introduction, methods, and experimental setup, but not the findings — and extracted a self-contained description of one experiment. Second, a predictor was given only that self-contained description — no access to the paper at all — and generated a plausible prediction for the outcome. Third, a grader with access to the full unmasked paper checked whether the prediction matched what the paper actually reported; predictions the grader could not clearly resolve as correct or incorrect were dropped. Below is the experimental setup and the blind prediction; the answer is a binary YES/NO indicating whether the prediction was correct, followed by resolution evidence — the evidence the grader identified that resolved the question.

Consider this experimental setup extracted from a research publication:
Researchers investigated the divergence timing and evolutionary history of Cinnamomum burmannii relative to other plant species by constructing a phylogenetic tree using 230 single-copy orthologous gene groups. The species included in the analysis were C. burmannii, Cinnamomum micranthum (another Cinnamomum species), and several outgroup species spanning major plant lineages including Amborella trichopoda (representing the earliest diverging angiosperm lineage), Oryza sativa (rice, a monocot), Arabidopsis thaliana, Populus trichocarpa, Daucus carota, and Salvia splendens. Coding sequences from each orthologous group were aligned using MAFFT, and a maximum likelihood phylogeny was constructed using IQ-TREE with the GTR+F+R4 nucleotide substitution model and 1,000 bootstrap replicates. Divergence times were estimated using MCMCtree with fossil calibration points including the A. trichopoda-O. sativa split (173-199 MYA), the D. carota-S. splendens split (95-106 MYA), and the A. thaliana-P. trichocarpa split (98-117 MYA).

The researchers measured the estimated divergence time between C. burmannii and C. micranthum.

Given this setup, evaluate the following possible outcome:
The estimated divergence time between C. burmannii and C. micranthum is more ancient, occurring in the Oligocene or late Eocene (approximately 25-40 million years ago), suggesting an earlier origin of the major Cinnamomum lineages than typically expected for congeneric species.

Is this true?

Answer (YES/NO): NO